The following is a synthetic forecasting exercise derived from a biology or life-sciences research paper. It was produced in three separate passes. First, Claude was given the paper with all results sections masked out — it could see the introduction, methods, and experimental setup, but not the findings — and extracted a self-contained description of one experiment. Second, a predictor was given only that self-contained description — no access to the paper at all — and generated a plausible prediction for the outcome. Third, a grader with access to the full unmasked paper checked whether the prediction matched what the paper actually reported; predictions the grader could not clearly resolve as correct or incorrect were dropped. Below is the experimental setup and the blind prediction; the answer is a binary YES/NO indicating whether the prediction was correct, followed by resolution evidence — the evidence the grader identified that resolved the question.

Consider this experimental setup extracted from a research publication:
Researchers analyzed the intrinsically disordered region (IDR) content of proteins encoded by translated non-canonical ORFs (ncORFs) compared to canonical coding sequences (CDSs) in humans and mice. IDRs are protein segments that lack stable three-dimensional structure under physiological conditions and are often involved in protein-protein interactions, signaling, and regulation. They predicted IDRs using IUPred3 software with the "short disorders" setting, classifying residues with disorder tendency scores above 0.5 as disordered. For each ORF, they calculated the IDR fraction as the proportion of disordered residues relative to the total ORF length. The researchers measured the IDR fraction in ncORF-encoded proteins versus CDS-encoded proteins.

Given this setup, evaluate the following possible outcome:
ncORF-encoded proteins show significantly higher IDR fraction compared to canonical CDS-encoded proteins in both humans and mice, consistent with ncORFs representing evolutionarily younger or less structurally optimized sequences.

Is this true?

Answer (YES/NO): YES